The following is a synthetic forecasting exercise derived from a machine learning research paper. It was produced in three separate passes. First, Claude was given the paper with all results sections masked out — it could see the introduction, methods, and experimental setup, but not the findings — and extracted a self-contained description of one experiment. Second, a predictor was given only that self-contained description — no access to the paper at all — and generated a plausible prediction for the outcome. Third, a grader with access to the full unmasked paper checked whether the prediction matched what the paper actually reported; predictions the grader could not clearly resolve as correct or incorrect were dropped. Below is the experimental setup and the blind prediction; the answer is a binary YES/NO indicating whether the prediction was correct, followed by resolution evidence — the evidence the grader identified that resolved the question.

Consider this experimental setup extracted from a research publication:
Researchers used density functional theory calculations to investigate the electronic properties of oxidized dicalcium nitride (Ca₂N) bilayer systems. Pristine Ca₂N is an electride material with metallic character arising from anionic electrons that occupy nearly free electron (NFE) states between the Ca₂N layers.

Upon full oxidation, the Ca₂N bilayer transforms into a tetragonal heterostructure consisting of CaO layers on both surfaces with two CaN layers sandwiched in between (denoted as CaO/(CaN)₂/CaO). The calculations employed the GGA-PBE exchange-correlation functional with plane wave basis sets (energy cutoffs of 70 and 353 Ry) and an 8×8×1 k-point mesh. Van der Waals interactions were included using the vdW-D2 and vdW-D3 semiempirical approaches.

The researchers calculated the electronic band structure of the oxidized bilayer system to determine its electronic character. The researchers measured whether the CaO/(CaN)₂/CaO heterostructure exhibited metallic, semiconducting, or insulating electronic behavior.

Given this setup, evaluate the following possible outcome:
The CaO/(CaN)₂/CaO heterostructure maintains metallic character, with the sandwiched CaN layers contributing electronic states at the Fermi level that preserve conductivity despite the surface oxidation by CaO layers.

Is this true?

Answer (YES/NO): YES